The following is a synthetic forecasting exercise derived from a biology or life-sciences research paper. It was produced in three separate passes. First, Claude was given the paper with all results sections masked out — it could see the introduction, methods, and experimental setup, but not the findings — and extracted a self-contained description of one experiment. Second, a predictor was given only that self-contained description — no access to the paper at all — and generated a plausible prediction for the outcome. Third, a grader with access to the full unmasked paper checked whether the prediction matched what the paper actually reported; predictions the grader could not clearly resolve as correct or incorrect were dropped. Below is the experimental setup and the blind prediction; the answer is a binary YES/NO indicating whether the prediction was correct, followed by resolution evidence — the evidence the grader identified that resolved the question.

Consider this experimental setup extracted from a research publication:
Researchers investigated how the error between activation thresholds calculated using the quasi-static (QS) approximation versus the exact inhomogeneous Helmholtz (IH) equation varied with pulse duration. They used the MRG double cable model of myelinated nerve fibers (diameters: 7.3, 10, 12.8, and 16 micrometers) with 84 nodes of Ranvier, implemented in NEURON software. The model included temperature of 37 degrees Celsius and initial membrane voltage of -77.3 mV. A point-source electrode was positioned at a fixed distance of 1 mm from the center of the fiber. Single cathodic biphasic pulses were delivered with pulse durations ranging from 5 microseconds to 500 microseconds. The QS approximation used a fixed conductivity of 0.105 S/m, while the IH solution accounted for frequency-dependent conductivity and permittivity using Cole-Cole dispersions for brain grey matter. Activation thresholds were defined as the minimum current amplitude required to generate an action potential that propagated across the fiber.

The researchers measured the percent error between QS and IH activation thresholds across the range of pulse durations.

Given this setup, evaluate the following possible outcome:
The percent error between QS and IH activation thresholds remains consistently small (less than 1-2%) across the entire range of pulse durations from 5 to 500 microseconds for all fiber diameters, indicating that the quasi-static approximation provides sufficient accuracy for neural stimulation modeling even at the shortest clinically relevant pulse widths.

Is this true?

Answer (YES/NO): NO